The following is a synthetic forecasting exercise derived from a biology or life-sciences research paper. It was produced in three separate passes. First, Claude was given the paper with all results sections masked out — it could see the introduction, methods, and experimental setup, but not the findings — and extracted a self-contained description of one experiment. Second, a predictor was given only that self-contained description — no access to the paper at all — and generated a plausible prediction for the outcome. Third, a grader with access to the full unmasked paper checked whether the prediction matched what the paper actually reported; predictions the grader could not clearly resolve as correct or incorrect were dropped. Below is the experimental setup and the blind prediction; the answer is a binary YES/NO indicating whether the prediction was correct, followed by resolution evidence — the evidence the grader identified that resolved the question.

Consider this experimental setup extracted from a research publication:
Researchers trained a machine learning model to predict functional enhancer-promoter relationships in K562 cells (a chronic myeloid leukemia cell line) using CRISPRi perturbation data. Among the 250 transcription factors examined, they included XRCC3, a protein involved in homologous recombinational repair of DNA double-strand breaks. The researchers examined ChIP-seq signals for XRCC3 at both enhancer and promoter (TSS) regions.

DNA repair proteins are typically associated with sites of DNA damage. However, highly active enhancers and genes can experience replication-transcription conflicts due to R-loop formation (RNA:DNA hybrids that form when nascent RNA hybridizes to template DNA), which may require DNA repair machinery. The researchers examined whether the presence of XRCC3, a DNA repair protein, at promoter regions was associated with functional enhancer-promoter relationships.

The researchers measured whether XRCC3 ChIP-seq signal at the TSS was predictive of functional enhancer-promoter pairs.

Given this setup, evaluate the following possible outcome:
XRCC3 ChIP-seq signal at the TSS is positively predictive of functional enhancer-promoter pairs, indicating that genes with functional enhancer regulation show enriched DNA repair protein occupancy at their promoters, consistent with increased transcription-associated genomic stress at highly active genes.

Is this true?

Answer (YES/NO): YES